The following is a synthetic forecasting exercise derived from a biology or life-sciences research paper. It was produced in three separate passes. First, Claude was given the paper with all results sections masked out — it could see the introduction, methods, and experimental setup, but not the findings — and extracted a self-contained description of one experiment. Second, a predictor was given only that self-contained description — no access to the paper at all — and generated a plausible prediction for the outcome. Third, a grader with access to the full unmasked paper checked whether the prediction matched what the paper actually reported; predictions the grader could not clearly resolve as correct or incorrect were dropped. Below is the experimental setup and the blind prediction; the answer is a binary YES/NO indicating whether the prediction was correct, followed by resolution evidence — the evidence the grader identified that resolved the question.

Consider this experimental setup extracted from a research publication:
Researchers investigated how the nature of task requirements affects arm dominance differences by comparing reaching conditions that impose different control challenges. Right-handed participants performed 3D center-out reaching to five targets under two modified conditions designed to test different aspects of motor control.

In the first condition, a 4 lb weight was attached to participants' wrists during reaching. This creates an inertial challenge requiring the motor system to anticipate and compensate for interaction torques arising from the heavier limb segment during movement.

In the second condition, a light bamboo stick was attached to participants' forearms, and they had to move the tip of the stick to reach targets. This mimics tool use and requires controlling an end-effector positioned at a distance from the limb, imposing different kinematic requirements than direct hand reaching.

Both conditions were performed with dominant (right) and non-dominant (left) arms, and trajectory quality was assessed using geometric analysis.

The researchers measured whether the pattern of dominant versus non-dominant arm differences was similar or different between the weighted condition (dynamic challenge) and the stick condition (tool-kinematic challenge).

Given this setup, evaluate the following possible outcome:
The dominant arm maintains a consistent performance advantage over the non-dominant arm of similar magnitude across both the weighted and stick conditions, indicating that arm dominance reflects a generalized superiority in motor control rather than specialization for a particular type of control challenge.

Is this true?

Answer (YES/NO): NO